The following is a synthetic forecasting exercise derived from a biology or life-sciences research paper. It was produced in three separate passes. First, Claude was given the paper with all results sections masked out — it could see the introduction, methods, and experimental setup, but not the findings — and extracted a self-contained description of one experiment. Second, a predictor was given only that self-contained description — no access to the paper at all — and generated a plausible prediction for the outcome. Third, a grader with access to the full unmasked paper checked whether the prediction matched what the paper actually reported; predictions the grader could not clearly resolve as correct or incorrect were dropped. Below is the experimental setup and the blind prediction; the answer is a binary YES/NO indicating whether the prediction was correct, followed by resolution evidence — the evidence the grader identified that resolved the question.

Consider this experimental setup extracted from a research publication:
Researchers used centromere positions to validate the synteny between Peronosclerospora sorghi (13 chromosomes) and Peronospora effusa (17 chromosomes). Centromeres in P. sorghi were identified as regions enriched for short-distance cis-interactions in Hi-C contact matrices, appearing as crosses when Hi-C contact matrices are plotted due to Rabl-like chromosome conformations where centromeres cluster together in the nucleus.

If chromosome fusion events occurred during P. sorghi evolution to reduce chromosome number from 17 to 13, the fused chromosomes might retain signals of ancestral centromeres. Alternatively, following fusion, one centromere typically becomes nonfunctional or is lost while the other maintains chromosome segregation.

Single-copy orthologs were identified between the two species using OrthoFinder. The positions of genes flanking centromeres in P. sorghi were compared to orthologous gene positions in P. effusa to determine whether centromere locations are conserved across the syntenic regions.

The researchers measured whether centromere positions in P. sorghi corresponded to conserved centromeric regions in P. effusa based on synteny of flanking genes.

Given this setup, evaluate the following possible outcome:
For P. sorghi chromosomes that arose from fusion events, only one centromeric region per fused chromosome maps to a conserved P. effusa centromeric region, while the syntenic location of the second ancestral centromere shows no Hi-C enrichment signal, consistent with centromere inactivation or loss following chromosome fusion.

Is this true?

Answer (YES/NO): NO